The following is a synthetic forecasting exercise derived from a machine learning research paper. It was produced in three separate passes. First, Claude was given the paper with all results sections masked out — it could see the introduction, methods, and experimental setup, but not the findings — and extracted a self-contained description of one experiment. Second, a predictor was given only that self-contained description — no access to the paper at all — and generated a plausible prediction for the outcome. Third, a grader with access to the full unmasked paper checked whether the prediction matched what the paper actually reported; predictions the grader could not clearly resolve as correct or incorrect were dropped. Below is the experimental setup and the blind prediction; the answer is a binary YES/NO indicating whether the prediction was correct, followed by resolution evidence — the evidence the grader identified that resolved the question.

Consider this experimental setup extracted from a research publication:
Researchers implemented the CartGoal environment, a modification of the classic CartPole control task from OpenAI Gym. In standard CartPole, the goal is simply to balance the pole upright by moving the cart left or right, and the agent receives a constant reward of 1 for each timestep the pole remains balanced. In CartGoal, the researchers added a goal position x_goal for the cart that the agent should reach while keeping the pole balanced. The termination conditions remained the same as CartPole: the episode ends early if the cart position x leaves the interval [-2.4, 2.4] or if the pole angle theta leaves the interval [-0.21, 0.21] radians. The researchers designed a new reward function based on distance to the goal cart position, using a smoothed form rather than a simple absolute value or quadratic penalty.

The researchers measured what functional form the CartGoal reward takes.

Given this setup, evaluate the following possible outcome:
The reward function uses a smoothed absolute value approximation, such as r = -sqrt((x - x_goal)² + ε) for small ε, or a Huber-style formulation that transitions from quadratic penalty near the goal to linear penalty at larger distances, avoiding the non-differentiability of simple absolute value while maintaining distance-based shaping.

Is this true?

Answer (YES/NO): NO